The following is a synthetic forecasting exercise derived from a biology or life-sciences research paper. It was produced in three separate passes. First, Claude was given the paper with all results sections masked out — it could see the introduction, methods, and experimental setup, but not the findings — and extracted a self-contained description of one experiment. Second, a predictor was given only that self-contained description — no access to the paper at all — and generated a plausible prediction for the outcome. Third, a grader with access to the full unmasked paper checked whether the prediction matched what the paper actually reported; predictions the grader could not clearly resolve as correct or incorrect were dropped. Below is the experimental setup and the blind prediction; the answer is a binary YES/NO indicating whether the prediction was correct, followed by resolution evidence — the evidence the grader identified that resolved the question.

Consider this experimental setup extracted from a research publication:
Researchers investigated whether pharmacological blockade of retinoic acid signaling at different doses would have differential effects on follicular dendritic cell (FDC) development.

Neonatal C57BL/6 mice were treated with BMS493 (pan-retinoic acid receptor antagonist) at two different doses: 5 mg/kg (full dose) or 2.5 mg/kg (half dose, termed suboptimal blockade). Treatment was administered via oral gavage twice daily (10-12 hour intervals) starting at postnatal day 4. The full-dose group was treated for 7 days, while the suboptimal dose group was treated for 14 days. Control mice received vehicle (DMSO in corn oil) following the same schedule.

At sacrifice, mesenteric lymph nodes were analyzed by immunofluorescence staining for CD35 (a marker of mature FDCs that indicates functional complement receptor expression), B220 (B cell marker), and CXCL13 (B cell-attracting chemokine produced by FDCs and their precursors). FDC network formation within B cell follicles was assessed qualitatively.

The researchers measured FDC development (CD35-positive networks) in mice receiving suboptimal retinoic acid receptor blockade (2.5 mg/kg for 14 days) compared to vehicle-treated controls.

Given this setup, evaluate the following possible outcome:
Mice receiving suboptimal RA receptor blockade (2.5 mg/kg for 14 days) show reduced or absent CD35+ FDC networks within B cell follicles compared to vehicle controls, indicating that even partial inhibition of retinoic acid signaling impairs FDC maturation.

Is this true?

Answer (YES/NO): YES